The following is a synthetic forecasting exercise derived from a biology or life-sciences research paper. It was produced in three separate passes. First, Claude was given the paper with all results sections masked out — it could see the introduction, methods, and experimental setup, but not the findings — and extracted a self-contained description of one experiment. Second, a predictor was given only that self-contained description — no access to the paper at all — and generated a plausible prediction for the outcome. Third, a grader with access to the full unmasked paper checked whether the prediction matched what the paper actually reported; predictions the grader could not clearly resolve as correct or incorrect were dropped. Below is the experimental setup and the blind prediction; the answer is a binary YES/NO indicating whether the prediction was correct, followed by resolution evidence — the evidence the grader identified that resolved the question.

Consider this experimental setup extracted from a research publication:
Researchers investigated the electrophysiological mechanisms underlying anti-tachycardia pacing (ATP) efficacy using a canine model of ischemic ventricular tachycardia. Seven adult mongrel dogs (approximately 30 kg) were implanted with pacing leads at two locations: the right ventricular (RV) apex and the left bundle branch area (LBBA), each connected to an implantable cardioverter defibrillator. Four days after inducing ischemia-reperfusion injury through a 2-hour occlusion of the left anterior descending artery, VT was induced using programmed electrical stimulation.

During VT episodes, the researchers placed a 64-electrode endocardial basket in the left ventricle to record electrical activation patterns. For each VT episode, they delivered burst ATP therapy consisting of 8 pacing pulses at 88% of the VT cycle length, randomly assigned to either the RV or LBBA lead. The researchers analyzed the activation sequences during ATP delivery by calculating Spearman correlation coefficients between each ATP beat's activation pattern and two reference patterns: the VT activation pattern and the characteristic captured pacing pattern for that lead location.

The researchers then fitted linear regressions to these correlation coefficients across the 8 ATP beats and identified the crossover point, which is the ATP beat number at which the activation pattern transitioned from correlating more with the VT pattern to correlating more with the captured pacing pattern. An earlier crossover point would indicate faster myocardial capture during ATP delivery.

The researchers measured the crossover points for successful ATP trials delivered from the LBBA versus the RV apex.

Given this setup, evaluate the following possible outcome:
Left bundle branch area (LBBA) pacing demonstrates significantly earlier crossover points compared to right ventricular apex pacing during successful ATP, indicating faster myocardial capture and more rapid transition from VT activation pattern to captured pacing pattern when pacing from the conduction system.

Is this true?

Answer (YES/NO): NO